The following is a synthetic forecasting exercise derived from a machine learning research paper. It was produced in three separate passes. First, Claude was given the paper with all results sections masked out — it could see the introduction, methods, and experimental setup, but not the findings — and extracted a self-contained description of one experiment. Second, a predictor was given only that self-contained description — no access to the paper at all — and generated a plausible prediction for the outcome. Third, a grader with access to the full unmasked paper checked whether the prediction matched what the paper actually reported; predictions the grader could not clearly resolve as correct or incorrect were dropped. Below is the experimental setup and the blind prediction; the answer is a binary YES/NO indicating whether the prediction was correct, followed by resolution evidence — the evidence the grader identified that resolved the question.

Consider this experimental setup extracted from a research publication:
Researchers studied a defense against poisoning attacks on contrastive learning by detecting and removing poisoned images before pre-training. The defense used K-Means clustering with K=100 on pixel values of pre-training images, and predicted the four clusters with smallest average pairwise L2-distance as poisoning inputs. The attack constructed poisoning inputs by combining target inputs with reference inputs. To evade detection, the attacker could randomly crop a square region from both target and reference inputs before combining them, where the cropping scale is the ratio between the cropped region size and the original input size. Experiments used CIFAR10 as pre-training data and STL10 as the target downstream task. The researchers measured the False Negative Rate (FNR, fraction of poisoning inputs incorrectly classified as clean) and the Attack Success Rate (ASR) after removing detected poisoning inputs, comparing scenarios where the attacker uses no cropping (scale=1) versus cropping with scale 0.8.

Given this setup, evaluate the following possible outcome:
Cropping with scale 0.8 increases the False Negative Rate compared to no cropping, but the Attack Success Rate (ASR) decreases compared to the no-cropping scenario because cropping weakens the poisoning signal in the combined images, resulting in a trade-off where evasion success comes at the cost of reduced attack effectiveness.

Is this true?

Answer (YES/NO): NO